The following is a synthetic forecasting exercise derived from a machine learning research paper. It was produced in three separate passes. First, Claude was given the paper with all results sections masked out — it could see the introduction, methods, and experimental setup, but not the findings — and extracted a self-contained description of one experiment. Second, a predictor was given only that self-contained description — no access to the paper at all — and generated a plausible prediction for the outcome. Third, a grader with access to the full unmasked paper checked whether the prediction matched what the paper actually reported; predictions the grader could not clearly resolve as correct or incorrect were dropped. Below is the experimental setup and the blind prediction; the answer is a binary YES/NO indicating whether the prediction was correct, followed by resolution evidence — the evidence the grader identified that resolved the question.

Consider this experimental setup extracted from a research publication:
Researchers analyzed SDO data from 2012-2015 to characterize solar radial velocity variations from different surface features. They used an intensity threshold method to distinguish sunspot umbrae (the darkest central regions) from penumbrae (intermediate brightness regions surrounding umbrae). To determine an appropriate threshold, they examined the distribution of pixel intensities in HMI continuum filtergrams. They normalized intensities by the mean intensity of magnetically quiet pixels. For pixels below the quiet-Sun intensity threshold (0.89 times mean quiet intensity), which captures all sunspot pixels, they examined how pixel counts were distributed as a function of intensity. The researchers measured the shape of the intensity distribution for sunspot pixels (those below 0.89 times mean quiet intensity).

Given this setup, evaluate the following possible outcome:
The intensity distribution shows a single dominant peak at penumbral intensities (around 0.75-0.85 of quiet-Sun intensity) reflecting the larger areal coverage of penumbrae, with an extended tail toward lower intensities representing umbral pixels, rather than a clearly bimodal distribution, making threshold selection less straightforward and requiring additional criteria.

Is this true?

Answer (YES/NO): NO